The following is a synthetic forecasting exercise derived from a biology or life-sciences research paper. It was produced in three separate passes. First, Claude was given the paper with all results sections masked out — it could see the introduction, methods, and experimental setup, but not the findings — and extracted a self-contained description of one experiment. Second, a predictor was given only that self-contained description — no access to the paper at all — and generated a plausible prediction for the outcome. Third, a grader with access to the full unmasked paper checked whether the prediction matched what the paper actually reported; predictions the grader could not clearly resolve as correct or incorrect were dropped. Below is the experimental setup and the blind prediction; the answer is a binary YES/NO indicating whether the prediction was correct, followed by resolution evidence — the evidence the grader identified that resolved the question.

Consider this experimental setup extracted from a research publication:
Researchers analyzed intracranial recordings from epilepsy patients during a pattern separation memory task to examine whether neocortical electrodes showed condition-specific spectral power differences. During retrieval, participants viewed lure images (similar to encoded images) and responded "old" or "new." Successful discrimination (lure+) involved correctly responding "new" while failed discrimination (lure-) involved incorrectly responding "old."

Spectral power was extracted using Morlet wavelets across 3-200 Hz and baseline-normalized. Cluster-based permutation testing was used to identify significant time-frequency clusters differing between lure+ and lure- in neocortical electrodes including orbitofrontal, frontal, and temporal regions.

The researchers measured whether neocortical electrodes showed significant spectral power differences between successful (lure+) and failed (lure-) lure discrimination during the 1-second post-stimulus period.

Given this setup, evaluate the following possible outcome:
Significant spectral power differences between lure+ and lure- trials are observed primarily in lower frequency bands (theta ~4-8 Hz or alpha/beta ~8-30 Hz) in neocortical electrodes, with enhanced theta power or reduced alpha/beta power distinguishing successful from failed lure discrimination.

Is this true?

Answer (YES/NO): YES